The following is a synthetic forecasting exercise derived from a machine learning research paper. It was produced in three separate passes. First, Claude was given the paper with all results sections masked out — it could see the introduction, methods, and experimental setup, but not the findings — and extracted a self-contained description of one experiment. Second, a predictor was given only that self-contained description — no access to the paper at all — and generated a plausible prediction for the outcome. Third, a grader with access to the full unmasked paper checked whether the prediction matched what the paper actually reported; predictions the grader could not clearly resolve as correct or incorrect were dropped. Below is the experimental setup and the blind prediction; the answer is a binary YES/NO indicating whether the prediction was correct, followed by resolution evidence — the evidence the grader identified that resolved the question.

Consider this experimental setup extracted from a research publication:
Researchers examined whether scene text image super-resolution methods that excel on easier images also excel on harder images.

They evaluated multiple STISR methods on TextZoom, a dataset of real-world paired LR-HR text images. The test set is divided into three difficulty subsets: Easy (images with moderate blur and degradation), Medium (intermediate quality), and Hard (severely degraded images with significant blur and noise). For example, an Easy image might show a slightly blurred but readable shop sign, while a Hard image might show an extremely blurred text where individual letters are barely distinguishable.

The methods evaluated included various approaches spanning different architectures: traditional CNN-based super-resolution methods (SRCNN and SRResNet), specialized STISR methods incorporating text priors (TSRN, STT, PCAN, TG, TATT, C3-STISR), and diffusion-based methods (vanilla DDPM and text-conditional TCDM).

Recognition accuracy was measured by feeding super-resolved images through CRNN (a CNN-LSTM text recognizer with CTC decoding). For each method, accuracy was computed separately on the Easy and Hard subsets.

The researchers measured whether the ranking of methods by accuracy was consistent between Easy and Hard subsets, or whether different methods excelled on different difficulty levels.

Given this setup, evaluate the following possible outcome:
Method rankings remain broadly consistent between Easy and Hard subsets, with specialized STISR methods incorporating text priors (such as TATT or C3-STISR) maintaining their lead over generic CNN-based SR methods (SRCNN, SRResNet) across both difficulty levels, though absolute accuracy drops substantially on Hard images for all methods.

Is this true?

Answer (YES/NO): YES